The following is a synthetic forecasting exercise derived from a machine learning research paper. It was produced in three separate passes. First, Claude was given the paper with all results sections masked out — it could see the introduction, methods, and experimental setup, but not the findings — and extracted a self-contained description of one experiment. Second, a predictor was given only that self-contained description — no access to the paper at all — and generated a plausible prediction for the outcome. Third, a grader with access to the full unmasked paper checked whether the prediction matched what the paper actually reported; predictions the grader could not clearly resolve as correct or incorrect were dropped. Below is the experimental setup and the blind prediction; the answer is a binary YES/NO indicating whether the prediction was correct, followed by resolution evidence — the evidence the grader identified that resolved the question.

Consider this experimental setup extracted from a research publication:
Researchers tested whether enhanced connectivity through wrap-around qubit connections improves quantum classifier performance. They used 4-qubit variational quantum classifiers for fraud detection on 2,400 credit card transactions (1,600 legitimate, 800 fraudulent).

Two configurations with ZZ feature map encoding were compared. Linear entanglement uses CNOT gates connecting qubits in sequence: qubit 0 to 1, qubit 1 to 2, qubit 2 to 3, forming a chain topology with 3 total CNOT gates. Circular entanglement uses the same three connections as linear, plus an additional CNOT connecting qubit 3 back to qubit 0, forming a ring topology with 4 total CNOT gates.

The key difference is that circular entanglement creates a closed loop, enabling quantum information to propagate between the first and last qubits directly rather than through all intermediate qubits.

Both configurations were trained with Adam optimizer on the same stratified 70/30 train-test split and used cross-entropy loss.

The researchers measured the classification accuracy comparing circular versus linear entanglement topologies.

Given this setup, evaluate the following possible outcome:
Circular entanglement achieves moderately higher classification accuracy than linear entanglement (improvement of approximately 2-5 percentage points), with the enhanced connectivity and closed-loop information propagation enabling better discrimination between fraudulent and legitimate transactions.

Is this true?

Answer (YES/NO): YES